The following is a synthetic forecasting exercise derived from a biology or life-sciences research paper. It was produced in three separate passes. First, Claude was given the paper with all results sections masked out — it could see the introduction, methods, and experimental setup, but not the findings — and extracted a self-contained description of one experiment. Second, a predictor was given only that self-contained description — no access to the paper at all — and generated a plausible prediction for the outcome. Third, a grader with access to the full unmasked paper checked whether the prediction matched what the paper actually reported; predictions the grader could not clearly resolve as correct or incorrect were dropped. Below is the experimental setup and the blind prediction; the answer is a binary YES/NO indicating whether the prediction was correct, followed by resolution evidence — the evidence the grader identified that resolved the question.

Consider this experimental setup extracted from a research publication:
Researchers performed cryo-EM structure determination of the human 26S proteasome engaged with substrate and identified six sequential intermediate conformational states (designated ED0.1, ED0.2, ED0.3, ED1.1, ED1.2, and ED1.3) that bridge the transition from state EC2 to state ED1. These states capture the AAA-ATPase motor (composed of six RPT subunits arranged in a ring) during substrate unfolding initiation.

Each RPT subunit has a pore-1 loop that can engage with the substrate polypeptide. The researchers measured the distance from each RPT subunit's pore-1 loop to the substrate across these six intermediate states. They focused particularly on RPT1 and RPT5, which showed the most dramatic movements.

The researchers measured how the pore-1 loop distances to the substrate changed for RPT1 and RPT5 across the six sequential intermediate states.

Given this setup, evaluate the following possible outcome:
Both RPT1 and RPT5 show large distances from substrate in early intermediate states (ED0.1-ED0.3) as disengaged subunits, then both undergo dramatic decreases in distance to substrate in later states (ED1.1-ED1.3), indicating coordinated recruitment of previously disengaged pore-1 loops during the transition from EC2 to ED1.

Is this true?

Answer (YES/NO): NO